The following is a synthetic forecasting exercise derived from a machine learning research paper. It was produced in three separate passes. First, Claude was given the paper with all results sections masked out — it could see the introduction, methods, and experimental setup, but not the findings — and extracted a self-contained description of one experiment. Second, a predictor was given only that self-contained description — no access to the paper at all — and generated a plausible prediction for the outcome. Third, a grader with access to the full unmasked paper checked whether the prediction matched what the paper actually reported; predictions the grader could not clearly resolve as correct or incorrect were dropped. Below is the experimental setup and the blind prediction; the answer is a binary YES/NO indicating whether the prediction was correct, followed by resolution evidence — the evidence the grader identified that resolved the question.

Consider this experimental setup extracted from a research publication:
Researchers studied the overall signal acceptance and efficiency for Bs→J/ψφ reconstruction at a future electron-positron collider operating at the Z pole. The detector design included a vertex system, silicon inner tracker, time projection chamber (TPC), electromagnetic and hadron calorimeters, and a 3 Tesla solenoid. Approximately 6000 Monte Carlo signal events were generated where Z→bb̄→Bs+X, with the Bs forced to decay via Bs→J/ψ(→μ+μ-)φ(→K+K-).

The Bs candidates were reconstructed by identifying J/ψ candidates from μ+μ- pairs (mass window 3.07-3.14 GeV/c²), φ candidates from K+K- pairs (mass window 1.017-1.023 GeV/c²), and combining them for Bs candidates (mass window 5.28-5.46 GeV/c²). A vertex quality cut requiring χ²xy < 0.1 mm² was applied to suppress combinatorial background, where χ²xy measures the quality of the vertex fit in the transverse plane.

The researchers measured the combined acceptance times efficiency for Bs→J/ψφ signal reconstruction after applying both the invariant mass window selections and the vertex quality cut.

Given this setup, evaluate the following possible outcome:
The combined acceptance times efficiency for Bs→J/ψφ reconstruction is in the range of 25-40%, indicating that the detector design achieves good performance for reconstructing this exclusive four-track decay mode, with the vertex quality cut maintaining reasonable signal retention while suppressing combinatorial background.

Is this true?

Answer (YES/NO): NO